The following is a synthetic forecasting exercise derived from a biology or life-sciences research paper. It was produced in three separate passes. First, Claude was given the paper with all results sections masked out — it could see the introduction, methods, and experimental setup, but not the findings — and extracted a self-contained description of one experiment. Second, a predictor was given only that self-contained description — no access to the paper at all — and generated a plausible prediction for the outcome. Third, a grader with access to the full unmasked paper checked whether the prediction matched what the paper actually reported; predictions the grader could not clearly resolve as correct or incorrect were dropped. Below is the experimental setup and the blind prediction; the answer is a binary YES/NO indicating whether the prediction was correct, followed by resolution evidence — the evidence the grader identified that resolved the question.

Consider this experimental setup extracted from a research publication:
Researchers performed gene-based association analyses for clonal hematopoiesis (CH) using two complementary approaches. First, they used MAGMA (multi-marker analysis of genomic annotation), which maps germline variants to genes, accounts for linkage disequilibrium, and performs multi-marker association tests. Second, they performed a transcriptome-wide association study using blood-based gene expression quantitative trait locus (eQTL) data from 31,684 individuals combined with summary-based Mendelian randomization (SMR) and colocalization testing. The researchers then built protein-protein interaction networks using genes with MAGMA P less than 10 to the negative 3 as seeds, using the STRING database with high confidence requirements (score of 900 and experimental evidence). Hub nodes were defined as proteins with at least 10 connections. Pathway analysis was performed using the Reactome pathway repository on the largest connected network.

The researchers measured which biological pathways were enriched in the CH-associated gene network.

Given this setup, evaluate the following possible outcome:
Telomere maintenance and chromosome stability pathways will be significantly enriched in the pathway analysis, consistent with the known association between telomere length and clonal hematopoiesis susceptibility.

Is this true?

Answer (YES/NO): NO